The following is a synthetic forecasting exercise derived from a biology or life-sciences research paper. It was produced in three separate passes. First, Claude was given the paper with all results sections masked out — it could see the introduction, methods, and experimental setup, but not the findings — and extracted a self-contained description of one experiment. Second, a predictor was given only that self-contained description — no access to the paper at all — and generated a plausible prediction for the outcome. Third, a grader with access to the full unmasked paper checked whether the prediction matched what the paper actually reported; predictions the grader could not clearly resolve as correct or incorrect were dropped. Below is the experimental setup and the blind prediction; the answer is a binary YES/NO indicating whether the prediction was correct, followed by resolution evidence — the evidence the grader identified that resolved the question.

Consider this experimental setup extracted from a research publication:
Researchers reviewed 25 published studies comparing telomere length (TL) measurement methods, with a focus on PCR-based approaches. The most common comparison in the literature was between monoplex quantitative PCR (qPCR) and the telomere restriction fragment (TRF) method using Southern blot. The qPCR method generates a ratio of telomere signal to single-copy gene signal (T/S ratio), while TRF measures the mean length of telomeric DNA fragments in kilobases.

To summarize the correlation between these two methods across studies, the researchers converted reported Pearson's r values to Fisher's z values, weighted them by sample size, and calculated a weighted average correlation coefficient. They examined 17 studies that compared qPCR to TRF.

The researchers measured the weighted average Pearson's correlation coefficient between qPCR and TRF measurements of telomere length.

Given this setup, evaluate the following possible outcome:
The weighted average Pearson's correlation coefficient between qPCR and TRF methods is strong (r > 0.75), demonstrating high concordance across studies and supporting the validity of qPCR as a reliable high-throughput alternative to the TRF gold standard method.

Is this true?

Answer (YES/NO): NO